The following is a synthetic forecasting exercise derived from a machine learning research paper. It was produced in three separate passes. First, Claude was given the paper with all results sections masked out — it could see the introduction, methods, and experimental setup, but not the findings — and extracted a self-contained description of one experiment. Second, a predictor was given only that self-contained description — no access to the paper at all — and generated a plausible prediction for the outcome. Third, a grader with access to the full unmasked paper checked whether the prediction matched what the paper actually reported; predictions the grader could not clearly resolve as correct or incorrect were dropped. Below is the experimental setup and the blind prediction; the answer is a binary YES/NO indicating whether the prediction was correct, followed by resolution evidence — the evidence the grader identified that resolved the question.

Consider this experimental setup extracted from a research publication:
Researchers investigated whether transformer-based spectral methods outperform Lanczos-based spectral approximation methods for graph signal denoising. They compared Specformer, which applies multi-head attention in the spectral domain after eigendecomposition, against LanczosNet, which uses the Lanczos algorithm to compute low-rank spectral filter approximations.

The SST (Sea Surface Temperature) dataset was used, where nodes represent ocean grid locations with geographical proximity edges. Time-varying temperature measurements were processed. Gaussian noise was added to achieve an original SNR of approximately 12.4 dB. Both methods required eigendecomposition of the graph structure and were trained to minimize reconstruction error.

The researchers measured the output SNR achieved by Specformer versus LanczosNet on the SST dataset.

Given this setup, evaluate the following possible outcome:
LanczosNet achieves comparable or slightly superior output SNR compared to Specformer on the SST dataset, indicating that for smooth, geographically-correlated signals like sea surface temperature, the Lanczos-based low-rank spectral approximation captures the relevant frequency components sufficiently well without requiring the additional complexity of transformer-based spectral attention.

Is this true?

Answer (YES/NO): NO